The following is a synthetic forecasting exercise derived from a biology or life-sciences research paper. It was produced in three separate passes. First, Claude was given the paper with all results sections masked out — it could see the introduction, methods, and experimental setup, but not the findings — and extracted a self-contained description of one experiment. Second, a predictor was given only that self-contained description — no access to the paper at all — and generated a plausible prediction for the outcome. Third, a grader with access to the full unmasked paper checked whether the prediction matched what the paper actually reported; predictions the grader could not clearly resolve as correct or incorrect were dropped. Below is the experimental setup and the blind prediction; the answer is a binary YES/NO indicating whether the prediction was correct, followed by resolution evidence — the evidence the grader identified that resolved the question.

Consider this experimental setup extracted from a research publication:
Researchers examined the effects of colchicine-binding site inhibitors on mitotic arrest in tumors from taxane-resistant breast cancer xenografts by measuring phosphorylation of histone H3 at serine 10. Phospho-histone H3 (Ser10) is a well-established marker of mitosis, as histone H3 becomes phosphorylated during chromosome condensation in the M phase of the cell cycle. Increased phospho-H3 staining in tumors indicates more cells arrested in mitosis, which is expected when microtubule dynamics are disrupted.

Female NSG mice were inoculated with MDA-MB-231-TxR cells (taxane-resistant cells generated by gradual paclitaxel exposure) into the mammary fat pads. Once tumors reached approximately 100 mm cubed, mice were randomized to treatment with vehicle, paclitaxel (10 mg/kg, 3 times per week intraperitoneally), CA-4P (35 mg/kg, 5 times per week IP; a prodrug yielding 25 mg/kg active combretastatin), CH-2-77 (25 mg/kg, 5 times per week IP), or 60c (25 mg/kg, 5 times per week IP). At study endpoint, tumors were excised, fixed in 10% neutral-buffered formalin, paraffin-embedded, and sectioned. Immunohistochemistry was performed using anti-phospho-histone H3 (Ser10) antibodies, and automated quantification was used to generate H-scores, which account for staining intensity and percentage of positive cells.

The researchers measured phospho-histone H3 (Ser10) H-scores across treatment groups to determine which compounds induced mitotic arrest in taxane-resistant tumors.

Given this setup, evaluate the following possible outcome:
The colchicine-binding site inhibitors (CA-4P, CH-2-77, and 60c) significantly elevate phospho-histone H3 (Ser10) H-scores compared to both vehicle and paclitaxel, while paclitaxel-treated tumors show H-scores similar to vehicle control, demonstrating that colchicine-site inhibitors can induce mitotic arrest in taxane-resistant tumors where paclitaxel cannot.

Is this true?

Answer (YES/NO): NO